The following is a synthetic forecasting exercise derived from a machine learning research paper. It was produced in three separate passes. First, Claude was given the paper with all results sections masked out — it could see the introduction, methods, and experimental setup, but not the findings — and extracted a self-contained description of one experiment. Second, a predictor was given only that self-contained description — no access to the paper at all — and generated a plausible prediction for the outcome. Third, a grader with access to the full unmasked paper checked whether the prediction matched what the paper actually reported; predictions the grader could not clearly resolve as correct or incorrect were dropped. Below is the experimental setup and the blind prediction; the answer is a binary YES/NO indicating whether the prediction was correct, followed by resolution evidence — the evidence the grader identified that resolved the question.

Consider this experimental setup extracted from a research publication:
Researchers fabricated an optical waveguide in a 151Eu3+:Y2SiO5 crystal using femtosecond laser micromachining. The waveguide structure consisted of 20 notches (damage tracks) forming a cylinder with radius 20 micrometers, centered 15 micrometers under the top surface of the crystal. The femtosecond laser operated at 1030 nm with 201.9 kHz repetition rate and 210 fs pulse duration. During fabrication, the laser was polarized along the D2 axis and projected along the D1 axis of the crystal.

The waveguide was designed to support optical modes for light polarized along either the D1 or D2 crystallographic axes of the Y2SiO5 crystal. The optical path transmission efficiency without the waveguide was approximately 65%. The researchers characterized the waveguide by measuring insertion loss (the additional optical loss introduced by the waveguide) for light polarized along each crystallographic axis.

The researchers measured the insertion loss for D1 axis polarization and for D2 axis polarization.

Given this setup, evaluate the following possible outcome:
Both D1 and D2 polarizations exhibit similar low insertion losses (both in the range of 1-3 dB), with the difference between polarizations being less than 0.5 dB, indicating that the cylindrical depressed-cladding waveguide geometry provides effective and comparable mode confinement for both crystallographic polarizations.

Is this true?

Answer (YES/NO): NO